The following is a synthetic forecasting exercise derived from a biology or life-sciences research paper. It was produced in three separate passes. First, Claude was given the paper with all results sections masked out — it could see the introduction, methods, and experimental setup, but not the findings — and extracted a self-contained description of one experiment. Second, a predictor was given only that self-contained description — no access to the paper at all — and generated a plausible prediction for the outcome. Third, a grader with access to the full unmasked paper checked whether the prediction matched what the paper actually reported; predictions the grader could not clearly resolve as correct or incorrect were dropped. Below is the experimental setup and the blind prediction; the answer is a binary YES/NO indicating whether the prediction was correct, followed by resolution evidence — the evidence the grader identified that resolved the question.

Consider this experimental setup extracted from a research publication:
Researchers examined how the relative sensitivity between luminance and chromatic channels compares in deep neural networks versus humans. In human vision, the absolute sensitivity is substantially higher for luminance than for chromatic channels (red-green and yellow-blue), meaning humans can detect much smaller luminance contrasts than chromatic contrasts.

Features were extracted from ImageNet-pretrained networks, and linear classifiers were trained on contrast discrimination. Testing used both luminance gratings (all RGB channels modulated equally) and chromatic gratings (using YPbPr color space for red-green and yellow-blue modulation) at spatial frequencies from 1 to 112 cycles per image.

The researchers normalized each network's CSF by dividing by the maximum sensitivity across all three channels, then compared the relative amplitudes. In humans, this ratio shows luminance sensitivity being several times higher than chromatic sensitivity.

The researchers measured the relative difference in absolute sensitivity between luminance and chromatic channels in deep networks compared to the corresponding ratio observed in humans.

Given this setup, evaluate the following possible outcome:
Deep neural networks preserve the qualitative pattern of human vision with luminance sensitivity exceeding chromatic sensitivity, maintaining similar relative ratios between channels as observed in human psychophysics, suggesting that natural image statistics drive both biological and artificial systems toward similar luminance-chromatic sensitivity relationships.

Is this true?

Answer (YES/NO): NO